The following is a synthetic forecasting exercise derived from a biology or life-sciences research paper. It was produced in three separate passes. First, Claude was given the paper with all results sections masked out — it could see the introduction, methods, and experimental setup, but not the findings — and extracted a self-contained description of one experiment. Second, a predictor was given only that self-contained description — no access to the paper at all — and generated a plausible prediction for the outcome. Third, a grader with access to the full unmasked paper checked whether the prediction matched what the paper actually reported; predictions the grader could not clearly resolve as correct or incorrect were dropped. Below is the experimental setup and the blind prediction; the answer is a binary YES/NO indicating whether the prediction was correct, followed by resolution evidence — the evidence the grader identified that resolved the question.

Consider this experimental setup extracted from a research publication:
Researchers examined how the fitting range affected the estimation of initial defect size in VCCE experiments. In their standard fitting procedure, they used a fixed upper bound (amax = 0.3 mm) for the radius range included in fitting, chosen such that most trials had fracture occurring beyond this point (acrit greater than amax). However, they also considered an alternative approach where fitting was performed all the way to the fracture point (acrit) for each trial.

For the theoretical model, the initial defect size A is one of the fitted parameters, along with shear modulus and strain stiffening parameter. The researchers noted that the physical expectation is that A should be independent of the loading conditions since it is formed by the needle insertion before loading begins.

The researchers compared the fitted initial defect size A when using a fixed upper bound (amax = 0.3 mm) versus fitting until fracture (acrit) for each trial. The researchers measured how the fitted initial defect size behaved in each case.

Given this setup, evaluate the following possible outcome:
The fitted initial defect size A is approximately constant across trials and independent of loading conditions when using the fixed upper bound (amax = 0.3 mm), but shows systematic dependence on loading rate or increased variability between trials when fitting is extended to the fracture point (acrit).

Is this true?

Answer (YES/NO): YES